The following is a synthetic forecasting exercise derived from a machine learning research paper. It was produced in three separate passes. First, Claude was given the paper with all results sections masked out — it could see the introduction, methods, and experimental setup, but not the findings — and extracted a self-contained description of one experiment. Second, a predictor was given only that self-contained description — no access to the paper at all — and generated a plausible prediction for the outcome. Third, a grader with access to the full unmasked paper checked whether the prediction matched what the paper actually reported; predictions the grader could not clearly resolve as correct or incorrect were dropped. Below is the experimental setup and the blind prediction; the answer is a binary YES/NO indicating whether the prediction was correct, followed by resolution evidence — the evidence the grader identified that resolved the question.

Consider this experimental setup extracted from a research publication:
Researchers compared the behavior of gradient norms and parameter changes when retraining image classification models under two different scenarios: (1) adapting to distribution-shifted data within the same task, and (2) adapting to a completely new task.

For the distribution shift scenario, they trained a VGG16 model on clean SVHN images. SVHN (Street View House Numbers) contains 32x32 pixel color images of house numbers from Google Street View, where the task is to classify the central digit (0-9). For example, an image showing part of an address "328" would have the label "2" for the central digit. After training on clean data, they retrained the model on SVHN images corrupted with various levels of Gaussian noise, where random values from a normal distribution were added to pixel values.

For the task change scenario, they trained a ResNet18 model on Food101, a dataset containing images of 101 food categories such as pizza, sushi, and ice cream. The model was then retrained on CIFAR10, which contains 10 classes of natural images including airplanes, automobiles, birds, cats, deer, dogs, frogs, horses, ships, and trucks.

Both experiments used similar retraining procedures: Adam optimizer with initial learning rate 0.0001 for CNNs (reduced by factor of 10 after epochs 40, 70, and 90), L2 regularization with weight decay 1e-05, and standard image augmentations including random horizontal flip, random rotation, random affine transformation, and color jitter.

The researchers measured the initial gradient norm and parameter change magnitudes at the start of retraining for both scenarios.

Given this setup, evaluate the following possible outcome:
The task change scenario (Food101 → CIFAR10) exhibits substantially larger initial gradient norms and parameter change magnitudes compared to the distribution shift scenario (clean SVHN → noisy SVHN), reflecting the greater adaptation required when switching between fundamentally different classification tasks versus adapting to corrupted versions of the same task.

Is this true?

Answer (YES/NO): YES